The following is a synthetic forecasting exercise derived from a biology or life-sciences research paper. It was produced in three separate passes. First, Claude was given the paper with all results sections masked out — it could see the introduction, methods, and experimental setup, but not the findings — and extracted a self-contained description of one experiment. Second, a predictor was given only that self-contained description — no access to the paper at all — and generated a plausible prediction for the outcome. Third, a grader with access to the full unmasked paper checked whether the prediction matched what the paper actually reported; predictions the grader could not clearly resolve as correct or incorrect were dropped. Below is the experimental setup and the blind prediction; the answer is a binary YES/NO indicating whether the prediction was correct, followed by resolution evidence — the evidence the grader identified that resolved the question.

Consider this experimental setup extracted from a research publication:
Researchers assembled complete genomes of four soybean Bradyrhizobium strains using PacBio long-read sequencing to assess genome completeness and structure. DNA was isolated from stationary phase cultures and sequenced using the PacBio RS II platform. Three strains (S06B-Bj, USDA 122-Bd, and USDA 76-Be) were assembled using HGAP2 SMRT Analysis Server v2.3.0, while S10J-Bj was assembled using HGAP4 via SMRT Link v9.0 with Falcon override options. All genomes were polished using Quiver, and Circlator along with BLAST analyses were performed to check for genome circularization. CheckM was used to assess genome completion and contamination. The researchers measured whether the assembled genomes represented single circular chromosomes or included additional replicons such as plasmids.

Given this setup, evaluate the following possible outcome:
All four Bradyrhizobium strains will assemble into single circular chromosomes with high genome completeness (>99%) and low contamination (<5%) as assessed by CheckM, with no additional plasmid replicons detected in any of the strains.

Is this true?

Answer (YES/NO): NO